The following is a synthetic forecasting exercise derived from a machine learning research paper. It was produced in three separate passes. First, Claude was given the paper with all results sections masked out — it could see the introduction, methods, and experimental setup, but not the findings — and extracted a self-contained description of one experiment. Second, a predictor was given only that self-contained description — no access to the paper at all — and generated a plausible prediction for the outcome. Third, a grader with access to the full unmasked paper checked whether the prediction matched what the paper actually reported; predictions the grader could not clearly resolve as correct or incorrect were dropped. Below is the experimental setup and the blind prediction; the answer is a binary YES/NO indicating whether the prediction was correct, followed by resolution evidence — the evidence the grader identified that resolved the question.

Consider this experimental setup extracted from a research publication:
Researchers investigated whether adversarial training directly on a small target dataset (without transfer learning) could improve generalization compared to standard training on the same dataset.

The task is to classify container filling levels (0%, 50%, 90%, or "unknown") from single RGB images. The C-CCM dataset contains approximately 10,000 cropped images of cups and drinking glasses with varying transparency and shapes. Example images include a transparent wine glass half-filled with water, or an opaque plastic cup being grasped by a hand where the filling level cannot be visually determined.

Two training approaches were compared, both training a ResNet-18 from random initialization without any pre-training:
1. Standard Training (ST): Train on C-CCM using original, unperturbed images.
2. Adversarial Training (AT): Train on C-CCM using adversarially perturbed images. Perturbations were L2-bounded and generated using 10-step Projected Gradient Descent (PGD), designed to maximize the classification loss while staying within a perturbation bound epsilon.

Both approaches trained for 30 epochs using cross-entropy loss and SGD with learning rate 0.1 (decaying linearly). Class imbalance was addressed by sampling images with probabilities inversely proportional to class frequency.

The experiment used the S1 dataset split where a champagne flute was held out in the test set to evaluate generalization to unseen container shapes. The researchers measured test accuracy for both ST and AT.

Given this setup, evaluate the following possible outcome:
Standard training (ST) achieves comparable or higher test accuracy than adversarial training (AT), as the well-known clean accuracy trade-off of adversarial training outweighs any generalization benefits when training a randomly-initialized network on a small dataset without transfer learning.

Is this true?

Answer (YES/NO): YES